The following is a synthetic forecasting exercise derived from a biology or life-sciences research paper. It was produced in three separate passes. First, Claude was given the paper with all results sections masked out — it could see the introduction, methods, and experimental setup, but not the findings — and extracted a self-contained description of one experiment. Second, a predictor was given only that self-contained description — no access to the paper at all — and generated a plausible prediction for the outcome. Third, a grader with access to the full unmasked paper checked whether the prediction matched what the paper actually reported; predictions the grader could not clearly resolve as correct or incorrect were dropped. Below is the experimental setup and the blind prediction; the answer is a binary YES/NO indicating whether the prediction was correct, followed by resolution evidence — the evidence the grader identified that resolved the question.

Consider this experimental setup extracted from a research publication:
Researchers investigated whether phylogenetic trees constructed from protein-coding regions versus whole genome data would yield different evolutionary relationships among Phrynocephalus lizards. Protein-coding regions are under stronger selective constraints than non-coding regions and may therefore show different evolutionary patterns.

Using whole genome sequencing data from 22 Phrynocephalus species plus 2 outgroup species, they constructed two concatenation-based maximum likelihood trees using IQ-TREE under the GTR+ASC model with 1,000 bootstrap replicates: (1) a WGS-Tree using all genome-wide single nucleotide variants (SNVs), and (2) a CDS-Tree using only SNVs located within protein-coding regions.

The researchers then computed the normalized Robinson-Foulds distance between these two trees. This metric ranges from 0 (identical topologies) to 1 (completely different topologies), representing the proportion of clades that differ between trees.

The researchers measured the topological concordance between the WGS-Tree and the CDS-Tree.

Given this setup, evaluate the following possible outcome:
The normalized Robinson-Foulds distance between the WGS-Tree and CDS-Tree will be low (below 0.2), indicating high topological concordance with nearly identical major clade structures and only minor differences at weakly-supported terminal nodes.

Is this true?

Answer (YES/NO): NO